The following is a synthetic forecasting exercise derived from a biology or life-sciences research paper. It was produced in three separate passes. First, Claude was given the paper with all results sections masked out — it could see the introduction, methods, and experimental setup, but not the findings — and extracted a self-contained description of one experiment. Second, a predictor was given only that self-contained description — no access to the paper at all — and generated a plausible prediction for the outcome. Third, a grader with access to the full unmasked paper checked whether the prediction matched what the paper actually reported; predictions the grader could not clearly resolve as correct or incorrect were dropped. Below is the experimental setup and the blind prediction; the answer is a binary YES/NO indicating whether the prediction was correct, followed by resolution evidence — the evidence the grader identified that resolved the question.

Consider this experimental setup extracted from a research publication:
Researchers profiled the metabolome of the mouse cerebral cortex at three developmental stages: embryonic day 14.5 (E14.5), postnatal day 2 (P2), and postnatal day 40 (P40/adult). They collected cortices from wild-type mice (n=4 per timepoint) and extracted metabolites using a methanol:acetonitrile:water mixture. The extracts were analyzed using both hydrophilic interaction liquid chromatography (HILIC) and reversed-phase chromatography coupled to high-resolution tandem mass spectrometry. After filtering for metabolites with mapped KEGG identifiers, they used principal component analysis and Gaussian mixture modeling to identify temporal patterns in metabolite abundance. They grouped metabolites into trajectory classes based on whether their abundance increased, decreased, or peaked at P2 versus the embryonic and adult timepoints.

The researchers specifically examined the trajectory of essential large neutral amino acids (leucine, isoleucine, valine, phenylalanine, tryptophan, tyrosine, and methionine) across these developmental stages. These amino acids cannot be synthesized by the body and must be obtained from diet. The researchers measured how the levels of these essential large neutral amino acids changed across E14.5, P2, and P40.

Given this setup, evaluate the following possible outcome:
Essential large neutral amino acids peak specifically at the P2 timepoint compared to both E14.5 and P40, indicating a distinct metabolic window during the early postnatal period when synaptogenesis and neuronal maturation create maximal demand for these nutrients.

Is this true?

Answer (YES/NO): NO